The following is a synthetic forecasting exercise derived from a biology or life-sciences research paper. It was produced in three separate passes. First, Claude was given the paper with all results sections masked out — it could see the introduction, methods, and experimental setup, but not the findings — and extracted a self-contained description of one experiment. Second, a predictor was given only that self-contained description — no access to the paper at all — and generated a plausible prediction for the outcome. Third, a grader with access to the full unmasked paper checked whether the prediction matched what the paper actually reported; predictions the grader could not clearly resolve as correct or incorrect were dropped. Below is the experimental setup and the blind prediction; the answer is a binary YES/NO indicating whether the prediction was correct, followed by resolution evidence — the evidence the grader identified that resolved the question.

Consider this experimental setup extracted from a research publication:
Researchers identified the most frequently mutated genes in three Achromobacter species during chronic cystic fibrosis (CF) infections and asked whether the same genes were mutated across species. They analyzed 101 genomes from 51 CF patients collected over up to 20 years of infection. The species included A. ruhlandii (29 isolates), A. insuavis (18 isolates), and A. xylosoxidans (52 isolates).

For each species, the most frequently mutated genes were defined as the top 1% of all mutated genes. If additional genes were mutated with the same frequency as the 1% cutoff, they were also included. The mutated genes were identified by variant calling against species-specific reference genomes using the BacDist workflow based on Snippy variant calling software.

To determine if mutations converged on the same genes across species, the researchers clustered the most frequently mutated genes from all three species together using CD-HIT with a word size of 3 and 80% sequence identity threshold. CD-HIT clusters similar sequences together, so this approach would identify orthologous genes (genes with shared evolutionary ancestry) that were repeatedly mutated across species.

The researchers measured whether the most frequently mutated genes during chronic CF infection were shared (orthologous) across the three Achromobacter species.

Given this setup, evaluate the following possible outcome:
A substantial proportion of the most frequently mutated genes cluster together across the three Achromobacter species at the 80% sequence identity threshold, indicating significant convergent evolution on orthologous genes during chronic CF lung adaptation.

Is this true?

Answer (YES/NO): NO